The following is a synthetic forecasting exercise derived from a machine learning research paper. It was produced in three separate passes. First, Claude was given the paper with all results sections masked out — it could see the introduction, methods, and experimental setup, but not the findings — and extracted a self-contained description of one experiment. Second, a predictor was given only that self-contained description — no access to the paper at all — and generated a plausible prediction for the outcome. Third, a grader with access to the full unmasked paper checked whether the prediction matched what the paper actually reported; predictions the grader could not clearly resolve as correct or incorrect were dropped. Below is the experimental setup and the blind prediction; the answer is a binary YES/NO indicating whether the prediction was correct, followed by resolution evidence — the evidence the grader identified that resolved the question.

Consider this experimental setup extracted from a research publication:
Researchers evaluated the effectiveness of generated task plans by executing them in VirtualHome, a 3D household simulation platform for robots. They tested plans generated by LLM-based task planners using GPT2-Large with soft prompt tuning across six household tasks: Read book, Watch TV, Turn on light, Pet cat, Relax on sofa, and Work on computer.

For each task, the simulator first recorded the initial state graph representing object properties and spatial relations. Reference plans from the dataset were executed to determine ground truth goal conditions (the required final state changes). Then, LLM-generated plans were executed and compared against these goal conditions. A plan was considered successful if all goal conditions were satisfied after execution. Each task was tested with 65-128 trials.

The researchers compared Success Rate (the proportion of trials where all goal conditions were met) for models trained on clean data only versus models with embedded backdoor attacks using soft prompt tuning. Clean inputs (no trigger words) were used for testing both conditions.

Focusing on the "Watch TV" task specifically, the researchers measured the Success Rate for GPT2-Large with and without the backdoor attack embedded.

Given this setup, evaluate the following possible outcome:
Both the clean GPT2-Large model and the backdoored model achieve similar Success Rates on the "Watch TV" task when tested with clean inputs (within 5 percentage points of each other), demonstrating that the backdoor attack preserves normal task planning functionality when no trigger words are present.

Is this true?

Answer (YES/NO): NO